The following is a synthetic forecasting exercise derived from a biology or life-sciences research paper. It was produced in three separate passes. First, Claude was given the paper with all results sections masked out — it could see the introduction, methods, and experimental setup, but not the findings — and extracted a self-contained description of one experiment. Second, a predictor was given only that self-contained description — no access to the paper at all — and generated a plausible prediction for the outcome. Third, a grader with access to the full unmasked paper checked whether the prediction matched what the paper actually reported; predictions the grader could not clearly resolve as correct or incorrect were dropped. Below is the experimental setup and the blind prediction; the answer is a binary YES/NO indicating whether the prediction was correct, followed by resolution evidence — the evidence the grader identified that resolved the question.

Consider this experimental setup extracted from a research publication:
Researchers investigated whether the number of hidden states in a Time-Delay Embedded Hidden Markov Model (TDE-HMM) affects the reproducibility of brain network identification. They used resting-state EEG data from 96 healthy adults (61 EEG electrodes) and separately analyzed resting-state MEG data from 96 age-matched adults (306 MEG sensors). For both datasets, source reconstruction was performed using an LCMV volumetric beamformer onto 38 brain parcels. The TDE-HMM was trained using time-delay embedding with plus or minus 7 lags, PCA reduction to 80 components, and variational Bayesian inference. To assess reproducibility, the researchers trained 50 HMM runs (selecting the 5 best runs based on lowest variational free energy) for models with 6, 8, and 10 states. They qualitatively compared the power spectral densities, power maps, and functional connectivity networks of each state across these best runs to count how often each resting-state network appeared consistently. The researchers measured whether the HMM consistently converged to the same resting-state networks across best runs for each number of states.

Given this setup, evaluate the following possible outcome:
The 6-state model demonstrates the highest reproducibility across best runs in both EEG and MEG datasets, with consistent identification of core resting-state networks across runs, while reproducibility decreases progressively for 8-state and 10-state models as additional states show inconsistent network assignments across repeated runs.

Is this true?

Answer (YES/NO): YES